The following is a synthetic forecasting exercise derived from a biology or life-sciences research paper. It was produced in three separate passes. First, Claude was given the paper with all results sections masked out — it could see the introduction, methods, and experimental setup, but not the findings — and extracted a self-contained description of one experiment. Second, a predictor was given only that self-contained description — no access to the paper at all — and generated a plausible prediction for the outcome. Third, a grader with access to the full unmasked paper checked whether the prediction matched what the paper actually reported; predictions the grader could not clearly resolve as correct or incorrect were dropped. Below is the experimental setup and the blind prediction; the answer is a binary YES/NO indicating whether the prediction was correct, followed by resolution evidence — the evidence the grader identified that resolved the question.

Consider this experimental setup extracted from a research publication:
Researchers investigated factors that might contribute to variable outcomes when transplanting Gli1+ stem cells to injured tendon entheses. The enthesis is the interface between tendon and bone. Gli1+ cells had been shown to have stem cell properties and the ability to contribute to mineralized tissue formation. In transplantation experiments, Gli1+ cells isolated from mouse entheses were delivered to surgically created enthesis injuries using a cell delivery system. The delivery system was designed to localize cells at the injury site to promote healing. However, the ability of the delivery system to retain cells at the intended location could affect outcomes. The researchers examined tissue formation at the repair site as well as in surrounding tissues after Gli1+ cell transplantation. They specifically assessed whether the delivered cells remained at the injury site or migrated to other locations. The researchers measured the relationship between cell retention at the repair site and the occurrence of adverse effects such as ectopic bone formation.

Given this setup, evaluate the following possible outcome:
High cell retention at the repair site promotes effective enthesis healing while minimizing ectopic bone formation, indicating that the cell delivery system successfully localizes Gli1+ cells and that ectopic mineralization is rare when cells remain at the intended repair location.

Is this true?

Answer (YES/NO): NO